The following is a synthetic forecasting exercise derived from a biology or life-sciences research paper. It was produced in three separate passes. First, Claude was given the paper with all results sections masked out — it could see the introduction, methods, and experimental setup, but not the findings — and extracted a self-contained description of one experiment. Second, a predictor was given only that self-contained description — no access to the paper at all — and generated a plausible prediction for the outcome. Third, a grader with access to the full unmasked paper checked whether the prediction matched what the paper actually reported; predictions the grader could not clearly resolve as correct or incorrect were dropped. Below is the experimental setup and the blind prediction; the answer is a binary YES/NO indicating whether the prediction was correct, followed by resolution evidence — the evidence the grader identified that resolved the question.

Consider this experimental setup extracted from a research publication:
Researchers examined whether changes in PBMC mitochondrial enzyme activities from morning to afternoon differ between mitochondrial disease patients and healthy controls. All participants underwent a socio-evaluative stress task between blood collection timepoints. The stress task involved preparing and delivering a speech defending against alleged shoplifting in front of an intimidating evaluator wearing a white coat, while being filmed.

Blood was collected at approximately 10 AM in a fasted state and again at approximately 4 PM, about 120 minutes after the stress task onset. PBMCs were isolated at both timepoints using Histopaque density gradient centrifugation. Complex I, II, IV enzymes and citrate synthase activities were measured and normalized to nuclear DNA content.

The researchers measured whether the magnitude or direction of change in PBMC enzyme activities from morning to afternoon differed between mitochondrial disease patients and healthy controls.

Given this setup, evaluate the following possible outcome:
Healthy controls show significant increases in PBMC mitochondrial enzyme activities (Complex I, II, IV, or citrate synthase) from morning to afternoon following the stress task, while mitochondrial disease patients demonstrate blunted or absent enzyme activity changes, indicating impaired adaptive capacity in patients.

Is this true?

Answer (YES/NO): NO